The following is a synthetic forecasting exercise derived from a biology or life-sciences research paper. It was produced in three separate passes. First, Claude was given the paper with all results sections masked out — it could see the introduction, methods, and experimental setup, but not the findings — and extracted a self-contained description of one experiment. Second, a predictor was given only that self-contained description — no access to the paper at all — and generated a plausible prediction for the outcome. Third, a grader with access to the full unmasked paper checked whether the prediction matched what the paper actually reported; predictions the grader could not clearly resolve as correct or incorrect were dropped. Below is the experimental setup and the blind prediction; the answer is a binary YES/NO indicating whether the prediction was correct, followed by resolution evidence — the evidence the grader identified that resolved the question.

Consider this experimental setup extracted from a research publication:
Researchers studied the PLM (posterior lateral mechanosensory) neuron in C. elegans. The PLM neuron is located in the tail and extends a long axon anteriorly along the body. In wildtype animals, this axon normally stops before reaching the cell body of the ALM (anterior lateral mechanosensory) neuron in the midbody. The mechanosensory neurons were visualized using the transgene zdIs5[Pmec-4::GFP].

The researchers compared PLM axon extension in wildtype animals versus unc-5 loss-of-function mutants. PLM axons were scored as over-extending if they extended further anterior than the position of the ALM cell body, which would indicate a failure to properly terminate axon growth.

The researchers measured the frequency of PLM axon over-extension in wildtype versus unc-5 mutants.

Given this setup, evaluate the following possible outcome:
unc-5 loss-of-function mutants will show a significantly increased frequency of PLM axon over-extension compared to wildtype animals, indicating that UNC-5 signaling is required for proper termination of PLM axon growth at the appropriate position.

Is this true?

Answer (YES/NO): NO